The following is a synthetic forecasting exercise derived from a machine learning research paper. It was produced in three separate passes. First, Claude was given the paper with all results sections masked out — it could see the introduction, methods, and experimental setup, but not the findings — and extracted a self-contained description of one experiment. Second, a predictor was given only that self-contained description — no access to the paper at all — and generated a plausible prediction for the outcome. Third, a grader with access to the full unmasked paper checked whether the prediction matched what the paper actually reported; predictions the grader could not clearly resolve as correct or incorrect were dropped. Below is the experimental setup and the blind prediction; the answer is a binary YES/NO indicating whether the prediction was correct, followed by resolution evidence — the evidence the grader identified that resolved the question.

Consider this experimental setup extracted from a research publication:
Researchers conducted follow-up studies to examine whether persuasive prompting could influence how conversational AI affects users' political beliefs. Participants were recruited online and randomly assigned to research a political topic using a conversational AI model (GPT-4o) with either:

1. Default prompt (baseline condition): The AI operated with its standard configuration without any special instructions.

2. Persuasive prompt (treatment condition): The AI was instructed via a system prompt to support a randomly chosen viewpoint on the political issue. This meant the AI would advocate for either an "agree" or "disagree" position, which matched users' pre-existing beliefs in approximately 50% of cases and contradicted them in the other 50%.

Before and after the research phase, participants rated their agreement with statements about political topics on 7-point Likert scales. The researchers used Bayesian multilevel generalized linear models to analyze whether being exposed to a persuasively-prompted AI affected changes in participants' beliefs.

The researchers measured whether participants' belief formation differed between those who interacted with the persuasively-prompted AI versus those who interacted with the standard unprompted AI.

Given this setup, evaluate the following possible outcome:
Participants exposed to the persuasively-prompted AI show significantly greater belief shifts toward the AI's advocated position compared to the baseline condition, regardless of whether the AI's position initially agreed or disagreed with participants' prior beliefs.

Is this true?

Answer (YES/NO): NO